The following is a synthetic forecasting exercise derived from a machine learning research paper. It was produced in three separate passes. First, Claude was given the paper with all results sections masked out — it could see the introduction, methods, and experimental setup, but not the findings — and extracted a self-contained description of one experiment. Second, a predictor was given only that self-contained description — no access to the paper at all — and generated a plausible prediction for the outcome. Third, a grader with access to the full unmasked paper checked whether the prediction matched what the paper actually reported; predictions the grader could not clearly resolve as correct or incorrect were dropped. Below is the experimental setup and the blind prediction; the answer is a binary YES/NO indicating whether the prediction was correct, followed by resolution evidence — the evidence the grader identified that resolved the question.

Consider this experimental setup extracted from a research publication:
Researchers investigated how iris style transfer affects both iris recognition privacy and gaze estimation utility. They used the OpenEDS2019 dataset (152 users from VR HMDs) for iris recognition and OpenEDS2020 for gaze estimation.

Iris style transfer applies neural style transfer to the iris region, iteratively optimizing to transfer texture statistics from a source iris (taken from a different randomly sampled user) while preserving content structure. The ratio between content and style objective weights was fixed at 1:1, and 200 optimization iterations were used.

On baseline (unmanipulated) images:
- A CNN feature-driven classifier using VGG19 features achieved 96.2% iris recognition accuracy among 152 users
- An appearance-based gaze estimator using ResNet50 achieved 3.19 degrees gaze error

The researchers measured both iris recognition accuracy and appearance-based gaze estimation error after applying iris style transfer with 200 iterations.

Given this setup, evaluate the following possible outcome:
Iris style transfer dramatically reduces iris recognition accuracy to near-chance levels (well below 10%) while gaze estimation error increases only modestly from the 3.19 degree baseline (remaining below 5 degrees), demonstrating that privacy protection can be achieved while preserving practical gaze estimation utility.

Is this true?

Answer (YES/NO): NO